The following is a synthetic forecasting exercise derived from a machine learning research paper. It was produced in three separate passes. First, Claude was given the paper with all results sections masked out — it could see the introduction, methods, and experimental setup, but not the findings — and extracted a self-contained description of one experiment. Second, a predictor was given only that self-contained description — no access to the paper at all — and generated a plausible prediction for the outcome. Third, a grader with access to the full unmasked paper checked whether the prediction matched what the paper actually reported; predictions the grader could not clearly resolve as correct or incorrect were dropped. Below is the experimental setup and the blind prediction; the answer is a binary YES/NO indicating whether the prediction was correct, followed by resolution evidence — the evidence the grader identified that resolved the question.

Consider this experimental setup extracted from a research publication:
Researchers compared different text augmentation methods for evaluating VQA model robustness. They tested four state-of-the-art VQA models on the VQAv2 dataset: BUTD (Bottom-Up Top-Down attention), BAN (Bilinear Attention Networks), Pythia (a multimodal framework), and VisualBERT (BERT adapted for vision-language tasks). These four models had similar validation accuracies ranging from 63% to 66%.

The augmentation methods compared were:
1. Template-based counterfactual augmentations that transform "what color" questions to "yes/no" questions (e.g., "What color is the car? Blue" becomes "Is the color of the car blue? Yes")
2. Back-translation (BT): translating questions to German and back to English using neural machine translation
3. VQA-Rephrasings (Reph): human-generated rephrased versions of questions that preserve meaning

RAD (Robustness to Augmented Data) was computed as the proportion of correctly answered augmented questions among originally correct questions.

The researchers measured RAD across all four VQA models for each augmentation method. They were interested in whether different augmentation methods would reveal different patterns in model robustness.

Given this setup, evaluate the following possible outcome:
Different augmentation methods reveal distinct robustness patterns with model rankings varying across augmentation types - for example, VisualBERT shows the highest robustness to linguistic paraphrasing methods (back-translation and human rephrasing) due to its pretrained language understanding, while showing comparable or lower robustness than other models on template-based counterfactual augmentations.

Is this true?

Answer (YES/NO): NO